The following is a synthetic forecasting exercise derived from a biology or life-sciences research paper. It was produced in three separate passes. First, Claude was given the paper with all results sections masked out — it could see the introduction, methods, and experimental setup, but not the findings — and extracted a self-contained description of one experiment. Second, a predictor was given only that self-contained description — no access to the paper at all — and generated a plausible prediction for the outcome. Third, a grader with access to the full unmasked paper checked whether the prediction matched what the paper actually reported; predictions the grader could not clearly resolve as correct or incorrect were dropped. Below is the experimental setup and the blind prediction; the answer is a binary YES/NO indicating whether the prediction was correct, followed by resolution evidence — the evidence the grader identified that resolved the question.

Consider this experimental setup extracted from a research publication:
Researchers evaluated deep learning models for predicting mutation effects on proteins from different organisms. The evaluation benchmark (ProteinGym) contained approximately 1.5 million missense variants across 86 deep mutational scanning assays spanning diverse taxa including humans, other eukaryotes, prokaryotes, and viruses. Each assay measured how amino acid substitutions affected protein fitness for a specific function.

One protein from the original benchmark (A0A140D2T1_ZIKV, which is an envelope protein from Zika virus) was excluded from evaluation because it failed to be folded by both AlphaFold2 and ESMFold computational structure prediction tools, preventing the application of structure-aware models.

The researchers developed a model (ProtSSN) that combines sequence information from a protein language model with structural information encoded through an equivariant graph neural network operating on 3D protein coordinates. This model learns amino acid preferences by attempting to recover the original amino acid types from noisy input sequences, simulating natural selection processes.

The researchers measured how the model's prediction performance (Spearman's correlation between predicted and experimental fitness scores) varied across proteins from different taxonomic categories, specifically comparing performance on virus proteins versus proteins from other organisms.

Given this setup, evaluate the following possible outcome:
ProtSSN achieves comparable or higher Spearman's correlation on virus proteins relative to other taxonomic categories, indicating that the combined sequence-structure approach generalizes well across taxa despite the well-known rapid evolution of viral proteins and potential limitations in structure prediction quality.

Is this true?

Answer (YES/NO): NO